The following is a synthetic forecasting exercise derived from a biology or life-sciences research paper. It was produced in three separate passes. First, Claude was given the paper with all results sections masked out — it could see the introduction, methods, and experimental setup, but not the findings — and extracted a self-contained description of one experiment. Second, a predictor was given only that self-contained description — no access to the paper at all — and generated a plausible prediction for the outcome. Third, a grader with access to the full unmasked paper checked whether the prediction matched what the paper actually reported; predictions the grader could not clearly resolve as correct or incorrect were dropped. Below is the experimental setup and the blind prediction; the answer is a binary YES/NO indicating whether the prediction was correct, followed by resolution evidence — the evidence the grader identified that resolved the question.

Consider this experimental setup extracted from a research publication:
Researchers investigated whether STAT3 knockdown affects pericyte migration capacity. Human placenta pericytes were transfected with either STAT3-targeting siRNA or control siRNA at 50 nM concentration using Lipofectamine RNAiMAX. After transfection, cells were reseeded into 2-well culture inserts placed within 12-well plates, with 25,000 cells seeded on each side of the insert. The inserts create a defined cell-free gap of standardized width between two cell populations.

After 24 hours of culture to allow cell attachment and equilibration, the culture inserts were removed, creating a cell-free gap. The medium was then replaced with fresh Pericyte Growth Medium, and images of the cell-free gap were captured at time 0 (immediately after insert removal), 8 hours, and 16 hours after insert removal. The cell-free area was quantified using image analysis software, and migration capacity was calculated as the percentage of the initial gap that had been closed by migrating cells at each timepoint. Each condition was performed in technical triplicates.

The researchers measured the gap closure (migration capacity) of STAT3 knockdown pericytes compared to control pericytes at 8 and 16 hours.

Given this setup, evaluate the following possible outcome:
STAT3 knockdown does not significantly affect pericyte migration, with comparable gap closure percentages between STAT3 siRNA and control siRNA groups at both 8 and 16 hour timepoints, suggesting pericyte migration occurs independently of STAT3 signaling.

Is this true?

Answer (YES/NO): YES